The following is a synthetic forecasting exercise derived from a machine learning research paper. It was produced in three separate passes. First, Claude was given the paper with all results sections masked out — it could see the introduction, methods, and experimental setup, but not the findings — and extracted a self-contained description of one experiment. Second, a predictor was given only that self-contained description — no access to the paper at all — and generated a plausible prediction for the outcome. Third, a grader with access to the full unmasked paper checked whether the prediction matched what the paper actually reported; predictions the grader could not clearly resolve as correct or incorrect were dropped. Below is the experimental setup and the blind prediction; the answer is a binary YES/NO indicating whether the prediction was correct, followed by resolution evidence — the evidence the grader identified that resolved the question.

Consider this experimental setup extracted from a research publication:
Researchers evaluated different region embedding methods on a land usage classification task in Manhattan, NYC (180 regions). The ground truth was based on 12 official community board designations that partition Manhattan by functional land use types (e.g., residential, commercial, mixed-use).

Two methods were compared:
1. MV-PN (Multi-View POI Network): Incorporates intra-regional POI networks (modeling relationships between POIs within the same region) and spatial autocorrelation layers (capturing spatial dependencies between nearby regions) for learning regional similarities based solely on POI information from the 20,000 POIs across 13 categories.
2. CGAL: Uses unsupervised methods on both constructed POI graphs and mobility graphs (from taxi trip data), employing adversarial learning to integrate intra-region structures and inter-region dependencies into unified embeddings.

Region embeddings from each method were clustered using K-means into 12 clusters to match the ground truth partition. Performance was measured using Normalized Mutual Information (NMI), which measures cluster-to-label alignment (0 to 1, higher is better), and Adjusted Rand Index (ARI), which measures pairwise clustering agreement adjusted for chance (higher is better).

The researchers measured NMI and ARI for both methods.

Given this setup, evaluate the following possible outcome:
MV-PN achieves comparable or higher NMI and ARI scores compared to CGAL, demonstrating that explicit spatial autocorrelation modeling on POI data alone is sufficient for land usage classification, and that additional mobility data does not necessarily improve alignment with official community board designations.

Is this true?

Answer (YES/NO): NO